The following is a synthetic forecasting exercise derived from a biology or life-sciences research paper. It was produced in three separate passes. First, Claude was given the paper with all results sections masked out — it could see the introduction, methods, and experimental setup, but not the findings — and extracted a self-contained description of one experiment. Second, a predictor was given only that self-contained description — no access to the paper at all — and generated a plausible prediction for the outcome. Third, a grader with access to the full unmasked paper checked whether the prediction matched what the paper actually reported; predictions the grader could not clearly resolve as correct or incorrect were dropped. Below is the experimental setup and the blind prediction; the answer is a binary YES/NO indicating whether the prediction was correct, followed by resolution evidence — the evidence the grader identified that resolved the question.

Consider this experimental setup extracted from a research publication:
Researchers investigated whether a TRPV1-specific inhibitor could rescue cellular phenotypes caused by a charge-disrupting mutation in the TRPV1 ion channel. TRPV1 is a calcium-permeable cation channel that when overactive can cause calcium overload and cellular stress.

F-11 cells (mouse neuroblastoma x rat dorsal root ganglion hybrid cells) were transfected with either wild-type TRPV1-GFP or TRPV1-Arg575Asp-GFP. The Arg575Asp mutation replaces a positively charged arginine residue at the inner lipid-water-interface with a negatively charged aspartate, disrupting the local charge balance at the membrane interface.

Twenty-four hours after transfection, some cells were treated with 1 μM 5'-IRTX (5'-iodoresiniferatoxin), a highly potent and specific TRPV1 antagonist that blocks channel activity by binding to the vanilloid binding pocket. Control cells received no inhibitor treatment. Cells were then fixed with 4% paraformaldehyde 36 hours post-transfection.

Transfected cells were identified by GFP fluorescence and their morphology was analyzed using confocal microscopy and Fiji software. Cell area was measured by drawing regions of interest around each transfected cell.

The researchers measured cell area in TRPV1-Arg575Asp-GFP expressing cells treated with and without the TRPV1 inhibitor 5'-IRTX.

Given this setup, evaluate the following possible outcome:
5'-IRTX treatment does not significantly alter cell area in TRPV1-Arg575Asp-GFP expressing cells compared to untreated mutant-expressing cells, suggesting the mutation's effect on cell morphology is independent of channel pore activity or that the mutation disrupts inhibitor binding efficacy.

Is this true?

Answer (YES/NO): NO